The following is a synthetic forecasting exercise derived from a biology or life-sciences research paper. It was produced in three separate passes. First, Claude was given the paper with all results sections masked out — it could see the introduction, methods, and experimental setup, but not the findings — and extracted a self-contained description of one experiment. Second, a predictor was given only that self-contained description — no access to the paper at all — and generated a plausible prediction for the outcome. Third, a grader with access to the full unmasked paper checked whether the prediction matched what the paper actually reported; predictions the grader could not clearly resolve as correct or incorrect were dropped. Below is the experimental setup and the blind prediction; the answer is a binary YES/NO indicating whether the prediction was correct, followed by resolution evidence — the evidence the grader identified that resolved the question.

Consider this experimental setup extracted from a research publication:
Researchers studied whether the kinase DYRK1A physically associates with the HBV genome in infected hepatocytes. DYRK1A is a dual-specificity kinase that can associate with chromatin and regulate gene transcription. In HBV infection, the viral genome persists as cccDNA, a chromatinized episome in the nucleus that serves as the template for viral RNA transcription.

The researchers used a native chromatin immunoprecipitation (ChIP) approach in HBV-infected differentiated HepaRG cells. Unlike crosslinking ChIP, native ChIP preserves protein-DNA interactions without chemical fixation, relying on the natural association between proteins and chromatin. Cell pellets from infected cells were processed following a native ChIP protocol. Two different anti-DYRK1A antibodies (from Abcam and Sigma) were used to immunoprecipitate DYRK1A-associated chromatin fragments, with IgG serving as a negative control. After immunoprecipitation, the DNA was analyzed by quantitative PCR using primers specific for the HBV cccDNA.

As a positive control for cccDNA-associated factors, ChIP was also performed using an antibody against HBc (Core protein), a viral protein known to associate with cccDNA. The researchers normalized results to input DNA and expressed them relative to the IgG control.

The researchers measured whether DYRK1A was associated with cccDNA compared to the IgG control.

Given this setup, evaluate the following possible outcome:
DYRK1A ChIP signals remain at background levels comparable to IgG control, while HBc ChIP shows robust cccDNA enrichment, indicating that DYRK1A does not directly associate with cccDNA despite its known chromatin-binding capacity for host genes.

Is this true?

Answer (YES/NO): NO